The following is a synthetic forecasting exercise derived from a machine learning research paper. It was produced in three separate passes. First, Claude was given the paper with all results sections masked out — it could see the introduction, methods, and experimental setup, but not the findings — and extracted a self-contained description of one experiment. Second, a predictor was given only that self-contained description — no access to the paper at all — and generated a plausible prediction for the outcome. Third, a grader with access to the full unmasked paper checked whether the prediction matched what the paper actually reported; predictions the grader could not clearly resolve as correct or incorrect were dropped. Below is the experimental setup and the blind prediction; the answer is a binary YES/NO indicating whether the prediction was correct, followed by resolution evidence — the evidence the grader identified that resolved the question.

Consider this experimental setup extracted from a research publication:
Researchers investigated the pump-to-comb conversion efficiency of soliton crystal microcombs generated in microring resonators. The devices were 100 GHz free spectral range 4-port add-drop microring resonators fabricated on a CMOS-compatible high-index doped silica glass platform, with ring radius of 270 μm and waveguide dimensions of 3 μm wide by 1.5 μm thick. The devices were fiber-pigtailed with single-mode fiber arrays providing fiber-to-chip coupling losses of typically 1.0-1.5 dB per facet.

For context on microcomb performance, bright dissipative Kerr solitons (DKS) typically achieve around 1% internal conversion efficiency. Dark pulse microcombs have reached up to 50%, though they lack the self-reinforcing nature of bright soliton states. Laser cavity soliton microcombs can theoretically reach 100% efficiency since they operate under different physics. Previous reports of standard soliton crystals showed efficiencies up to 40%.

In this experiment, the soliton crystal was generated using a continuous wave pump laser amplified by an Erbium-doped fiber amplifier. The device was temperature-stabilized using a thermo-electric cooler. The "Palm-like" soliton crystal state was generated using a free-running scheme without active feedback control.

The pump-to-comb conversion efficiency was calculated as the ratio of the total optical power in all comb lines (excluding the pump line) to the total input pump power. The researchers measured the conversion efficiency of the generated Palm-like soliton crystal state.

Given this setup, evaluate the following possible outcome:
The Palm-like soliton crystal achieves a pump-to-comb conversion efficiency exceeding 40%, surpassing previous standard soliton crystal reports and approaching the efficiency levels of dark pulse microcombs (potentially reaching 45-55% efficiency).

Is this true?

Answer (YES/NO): YES